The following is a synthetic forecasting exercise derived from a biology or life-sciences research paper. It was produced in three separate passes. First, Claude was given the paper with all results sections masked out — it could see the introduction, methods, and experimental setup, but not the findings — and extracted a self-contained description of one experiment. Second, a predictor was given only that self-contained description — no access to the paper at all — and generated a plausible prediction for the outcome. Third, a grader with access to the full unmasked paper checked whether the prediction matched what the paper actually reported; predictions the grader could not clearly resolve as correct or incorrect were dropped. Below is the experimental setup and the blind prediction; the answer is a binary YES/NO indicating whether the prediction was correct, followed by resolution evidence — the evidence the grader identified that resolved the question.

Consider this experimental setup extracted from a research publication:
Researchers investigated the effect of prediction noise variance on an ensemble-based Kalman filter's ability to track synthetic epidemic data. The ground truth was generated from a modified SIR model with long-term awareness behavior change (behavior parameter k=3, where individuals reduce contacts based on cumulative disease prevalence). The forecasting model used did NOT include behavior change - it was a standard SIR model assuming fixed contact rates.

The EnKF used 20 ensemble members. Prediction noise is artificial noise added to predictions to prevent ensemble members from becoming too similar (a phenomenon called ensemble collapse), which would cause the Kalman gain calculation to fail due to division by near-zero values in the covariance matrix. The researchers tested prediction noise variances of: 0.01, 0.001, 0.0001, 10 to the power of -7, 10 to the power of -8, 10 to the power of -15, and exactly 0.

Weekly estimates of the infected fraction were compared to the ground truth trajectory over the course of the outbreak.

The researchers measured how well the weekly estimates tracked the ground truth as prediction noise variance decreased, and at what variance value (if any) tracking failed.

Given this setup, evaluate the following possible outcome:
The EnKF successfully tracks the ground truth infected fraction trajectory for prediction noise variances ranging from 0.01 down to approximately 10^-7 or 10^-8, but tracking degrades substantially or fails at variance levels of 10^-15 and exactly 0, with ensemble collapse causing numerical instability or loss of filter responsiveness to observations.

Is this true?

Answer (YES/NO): NO